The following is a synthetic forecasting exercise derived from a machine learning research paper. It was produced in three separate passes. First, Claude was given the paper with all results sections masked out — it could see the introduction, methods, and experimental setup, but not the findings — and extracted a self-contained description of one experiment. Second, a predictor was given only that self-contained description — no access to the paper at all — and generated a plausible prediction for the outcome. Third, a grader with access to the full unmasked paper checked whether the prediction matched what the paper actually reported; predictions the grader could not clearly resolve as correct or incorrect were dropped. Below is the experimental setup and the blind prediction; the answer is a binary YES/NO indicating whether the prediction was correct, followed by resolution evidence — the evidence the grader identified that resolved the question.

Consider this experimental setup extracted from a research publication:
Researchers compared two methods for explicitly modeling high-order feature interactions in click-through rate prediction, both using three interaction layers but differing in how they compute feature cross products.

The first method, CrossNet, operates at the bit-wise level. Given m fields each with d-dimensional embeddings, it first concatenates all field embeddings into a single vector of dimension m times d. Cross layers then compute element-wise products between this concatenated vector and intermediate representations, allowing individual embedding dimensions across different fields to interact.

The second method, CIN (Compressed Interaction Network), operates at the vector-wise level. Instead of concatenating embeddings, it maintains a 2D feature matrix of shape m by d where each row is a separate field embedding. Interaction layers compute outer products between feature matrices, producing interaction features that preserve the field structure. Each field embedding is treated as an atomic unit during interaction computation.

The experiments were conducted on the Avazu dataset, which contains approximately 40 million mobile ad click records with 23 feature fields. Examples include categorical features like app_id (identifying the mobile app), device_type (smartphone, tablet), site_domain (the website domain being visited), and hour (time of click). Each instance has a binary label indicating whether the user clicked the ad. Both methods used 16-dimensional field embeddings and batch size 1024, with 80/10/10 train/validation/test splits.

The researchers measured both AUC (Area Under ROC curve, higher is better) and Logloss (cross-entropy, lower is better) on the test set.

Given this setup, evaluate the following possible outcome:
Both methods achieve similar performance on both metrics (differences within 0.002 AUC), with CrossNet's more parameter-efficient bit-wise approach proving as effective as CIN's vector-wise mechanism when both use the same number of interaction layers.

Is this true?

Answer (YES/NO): NO